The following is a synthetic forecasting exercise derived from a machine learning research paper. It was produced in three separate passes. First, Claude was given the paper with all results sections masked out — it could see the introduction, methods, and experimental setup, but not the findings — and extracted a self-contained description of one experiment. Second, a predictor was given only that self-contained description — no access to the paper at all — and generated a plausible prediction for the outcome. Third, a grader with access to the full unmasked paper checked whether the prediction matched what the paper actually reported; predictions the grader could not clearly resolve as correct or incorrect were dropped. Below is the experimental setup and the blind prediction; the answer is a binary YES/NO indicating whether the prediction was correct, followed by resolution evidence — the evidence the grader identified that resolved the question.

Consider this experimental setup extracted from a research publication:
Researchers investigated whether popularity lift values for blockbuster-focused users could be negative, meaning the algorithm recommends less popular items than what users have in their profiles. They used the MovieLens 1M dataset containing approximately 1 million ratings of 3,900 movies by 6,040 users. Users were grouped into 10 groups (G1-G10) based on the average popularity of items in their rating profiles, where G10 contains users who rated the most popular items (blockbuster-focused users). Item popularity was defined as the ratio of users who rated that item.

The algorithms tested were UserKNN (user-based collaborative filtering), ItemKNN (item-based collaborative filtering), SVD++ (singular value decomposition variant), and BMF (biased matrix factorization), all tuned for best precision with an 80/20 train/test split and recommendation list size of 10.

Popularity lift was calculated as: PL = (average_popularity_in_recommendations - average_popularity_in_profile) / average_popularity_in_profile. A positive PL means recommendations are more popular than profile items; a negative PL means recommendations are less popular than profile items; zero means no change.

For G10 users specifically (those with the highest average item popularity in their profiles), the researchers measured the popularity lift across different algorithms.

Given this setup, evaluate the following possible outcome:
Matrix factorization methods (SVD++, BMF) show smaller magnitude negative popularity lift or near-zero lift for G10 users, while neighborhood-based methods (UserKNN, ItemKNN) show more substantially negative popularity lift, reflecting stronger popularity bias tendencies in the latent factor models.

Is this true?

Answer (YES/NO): NO